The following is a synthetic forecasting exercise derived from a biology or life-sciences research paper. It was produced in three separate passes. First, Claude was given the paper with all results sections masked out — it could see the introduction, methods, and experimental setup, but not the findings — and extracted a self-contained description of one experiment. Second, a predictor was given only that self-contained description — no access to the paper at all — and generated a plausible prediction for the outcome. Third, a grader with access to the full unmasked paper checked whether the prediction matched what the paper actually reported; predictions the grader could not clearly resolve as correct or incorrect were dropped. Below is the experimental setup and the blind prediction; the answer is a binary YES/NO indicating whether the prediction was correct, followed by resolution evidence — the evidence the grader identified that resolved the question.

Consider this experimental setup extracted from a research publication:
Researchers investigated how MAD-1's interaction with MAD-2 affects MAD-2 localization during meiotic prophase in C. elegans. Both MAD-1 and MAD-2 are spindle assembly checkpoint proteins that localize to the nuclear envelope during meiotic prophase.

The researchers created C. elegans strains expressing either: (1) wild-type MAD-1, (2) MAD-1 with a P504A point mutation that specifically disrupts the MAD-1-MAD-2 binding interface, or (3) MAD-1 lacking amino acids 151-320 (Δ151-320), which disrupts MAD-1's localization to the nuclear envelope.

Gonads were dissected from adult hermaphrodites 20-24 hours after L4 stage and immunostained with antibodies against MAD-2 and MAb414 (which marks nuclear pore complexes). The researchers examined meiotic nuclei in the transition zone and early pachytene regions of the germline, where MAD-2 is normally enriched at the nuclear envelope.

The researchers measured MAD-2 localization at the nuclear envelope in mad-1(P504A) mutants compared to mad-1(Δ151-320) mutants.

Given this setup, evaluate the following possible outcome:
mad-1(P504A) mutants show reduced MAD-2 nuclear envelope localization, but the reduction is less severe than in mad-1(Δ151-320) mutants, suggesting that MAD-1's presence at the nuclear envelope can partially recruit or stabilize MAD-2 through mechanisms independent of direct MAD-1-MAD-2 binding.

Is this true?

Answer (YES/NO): NO